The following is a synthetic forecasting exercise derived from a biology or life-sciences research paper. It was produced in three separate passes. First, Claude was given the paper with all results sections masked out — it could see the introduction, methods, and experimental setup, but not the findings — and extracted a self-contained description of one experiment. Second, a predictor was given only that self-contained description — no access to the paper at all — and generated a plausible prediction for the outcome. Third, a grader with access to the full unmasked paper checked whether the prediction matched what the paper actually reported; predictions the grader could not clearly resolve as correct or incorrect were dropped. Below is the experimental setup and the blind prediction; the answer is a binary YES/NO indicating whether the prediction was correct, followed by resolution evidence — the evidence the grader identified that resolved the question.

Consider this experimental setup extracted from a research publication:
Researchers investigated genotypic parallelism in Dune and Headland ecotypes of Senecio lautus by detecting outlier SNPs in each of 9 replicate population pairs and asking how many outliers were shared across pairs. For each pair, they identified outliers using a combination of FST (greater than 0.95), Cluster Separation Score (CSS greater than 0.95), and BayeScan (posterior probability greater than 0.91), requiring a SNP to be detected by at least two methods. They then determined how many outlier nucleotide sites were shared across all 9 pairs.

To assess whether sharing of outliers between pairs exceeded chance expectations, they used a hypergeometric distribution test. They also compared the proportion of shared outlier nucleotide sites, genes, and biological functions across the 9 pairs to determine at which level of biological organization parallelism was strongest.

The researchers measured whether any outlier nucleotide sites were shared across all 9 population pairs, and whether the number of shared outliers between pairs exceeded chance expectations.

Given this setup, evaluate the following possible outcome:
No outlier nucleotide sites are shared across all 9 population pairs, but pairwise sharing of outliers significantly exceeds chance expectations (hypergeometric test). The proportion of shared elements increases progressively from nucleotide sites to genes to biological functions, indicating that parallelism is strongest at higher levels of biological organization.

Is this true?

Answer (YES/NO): YES